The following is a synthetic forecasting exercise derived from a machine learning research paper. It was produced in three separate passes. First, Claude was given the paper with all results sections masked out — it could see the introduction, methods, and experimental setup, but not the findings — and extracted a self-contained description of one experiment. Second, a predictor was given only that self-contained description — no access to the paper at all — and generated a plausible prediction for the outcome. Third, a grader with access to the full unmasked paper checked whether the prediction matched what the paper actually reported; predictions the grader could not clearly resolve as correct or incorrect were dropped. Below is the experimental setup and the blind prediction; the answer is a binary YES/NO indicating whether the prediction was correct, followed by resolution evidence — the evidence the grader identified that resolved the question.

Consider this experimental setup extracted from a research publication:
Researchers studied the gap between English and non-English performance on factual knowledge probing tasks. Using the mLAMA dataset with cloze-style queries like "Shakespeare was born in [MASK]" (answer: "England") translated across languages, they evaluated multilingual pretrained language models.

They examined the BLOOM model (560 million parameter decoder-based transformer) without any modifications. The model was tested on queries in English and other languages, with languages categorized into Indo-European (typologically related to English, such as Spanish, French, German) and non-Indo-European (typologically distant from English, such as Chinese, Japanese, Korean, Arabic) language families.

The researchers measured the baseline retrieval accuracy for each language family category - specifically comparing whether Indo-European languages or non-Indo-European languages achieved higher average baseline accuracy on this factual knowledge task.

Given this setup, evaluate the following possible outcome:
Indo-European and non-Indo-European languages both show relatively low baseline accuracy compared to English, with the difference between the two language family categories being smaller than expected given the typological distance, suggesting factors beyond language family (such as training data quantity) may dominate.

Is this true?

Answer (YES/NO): YES